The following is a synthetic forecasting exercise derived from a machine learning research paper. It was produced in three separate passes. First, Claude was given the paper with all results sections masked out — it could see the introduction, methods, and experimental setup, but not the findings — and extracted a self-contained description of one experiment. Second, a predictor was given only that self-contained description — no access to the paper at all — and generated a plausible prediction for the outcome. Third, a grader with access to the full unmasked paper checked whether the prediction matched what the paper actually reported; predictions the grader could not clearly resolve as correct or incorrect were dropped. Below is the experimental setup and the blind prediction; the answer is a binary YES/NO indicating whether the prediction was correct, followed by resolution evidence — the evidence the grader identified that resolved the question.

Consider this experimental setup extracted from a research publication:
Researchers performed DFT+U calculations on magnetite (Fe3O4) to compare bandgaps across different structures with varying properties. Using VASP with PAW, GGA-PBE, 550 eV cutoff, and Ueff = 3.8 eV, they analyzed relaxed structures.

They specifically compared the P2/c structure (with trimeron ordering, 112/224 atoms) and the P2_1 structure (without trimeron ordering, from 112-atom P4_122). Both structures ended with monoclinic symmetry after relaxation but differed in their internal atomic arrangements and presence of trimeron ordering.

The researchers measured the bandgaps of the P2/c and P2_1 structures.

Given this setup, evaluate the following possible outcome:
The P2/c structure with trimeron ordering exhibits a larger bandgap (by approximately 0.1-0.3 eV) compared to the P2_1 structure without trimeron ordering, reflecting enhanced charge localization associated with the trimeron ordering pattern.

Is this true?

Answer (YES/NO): NO